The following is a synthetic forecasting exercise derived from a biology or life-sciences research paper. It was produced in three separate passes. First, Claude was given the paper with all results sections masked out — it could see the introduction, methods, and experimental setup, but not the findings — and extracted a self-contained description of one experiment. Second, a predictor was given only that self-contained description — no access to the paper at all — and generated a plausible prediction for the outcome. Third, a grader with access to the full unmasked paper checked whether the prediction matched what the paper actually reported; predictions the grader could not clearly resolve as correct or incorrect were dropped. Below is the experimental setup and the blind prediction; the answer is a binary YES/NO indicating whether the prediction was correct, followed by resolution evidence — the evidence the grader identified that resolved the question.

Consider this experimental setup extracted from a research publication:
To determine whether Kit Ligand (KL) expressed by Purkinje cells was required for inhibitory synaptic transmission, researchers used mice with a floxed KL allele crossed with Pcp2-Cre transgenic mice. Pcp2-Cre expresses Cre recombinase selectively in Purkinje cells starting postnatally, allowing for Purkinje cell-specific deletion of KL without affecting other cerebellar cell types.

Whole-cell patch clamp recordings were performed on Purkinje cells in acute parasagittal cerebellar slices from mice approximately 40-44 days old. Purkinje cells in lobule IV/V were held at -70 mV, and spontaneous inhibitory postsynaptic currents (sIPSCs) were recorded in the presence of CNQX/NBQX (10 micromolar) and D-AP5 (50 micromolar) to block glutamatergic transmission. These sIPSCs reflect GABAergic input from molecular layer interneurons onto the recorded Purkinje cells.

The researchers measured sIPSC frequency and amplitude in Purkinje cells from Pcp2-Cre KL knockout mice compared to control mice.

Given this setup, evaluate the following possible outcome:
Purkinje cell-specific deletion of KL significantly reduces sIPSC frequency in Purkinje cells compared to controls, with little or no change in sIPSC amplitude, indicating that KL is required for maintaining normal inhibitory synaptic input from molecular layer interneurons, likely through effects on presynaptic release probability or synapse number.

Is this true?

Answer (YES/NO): NO